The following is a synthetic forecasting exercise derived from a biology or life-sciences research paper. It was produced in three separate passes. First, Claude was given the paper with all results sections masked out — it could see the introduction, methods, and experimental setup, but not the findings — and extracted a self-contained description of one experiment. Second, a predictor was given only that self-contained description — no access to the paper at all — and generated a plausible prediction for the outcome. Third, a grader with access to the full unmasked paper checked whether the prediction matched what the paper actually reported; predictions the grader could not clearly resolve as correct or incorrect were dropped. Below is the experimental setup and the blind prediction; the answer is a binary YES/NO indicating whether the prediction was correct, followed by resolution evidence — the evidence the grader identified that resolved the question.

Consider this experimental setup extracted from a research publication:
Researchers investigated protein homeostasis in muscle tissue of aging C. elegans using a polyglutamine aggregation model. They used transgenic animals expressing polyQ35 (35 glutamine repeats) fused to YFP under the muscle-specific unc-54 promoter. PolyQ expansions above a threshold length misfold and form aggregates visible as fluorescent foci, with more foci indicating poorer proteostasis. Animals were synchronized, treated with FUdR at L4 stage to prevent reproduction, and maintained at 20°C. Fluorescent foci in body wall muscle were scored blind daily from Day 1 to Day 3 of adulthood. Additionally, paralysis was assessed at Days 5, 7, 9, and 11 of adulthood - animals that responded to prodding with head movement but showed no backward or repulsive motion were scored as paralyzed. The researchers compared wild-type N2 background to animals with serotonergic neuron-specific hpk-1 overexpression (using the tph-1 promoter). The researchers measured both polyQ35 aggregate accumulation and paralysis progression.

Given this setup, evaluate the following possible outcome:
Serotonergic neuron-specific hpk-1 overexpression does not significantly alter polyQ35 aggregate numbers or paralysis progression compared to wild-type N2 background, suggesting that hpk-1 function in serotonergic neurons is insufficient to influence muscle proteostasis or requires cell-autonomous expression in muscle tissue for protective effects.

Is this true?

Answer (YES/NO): NO